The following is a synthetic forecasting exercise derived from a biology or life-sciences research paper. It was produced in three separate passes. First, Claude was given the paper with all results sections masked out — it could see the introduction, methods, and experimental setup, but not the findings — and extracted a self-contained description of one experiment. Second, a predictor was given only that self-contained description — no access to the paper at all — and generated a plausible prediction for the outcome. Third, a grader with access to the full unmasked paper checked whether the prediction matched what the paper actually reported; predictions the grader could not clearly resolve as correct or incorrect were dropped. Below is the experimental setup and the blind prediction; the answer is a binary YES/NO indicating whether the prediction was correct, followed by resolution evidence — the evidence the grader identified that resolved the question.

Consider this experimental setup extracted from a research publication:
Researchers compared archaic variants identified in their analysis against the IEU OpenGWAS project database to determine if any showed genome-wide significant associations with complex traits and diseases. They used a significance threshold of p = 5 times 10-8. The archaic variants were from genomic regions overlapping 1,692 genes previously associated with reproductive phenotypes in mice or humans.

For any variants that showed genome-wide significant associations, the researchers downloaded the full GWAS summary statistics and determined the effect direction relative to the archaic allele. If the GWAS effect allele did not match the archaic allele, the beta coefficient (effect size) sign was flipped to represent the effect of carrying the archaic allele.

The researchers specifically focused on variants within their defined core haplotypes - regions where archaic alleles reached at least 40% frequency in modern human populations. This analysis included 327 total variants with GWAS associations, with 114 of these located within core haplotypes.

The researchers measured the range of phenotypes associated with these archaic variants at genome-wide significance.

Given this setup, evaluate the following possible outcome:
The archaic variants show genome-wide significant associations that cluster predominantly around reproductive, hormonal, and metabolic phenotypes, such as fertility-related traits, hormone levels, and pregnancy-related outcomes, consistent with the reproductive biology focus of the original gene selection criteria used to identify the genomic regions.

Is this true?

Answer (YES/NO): NO